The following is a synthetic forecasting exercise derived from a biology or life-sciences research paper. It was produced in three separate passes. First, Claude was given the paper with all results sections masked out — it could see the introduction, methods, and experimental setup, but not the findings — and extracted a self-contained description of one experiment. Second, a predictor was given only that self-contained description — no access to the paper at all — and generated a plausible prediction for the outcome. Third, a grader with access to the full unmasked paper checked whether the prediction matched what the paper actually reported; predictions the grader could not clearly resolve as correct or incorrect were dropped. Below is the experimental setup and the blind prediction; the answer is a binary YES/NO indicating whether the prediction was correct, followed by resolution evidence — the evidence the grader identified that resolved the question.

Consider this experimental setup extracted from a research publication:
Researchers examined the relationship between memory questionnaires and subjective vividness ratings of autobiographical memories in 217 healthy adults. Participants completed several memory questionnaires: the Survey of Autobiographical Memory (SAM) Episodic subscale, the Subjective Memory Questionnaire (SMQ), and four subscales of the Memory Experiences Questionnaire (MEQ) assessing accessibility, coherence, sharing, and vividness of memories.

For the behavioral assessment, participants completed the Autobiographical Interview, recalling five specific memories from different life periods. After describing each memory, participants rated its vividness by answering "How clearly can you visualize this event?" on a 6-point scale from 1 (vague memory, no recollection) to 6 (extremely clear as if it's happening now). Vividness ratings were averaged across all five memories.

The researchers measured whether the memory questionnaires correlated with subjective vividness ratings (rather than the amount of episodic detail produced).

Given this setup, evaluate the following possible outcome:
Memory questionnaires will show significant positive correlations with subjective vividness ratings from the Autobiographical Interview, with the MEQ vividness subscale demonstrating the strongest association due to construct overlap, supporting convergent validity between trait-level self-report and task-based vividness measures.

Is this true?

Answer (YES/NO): NO